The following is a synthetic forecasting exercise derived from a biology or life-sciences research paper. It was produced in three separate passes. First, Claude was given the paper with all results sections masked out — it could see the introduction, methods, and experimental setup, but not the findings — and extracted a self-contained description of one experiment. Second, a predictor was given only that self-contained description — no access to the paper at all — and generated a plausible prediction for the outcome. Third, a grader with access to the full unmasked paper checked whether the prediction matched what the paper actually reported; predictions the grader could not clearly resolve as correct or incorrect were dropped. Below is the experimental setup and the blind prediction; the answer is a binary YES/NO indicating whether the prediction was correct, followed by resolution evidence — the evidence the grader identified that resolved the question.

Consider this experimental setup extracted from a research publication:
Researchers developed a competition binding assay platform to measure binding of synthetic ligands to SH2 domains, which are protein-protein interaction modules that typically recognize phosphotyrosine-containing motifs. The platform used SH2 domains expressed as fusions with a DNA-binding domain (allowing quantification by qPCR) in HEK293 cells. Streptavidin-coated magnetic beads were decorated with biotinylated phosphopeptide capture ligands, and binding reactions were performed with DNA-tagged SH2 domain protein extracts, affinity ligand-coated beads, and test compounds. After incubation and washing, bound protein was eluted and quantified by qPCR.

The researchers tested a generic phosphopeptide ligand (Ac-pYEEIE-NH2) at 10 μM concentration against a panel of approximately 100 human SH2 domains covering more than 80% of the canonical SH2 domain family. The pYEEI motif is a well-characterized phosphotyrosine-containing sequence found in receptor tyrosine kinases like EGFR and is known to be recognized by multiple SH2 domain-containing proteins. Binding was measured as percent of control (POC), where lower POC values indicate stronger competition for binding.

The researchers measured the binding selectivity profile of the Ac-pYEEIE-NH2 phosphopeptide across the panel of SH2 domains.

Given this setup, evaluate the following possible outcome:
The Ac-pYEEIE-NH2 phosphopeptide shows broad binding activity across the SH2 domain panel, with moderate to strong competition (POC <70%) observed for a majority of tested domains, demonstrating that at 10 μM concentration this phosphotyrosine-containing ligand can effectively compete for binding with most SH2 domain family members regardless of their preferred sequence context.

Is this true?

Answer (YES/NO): NO